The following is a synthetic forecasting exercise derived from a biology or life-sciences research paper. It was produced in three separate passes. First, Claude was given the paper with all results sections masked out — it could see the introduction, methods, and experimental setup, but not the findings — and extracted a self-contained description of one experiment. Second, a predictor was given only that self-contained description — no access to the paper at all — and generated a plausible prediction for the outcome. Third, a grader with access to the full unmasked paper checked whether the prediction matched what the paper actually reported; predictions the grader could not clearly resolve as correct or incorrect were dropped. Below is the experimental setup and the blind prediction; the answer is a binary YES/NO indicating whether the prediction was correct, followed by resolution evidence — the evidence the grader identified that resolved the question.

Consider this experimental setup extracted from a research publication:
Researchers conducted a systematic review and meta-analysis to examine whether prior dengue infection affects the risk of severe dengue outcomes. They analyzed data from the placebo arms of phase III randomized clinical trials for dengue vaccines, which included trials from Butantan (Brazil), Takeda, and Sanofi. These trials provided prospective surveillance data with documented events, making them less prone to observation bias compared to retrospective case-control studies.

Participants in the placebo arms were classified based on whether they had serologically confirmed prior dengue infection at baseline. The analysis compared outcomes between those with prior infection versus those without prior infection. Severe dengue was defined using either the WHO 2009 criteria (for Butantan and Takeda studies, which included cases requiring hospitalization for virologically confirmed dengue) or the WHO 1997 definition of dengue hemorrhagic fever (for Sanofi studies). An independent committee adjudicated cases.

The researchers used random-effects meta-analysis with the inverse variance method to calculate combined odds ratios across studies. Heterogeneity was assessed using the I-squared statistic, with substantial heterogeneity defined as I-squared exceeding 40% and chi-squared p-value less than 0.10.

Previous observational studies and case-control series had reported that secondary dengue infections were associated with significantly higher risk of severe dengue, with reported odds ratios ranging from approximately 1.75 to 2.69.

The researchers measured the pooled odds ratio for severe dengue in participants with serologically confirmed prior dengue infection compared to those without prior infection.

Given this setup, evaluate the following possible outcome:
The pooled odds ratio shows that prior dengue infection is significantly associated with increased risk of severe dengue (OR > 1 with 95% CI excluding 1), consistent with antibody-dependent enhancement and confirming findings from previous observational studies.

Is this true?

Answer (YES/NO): YES